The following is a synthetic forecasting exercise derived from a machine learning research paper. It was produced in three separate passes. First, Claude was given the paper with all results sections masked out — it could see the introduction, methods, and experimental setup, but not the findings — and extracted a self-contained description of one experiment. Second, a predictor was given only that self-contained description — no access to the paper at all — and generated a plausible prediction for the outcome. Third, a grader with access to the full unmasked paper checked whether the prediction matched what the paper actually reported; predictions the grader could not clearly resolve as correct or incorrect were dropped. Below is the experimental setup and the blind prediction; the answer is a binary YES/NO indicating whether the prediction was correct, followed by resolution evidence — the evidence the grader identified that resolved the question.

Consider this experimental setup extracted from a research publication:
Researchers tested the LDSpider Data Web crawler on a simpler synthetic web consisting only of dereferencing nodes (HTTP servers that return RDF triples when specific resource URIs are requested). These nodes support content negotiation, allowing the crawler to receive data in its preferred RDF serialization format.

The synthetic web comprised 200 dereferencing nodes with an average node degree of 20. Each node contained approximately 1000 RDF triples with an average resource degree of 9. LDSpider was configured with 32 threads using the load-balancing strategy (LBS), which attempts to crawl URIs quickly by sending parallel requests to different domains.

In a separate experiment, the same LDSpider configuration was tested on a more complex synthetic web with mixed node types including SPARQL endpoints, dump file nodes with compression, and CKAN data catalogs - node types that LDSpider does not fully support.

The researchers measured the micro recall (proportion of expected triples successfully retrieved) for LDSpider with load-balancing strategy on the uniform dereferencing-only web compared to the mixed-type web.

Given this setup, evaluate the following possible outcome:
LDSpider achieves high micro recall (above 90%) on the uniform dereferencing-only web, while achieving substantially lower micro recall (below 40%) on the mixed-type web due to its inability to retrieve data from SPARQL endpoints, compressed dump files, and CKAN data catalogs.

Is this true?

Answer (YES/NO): NO